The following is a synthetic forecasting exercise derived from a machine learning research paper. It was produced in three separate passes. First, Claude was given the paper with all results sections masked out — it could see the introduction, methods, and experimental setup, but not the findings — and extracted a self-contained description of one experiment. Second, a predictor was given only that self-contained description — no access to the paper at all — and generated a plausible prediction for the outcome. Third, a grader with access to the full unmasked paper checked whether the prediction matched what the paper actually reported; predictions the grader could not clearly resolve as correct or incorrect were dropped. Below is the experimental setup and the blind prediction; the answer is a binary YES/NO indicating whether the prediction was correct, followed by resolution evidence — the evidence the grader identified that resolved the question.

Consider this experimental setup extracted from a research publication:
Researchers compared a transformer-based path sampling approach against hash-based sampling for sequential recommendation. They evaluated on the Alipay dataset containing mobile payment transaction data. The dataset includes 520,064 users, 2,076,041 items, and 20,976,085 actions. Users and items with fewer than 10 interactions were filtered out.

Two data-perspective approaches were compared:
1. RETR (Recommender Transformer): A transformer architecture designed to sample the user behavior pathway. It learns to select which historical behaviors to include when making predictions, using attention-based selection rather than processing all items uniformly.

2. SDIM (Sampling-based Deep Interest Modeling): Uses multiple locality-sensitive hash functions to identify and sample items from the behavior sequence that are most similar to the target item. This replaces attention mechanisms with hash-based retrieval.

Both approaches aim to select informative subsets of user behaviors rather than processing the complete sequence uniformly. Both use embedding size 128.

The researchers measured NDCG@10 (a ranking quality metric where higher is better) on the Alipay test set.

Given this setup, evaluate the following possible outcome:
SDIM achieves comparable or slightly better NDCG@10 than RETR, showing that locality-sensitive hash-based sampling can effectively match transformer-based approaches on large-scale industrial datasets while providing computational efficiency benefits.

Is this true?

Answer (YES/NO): NO